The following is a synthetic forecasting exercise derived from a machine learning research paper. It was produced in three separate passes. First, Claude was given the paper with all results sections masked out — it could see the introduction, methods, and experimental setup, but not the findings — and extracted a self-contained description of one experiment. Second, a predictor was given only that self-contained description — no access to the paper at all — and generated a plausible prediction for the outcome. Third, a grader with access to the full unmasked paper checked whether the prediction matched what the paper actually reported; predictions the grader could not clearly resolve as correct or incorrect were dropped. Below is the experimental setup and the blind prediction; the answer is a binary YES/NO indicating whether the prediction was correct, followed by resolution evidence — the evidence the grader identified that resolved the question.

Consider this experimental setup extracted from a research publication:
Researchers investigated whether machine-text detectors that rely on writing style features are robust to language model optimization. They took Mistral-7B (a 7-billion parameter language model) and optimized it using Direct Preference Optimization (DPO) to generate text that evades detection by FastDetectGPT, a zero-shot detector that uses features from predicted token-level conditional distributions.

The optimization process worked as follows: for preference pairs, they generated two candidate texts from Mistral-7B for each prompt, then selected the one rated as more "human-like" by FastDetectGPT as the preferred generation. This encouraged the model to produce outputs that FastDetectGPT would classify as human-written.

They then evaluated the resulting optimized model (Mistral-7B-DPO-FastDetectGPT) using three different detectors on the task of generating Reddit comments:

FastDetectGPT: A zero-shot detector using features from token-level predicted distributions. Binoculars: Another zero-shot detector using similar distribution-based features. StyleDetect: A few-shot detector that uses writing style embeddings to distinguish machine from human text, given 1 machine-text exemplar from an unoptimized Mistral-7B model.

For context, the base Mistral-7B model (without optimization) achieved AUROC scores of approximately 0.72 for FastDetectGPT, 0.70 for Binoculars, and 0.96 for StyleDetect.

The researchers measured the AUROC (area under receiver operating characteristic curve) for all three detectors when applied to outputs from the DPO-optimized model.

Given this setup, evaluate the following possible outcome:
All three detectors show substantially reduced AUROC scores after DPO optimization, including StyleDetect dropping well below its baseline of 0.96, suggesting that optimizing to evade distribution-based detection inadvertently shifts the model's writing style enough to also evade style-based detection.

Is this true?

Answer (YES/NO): NO